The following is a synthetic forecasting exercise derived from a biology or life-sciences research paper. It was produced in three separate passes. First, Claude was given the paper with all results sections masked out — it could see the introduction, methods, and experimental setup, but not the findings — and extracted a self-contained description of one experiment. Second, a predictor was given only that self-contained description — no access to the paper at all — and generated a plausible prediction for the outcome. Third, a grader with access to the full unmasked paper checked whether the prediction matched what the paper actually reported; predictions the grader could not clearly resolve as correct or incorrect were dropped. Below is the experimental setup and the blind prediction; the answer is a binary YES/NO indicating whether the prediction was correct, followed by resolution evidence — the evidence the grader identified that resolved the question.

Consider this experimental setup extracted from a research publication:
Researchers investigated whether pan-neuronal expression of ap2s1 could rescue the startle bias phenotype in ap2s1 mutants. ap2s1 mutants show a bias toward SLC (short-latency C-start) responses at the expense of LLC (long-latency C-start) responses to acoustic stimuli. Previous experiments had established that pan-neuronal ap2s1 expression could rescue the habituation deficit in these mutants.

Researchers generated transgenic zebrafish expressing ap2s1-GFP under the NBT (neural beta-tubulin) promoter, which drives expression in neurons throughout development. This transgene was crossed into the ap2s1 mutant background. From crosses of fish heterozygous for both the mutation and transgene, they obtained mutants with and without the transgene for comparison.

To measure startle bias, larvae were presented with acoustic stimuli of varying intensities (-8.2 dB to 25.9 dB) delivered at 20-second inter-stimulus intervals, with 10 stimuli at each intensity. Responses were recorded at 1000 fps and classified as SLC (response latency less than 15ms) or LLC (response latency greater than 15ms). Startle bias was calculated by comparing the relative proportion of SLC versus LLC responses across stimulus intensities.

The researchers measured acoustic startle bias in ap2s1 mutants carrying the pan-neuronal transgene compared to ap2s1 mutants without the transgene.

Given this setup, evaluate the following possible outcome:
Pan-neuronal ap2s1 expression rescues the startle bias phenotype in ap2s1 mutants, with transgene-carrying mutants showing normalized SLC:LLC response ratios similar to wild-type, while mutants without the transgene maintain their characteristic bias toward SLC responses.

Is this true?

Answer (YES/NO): NO